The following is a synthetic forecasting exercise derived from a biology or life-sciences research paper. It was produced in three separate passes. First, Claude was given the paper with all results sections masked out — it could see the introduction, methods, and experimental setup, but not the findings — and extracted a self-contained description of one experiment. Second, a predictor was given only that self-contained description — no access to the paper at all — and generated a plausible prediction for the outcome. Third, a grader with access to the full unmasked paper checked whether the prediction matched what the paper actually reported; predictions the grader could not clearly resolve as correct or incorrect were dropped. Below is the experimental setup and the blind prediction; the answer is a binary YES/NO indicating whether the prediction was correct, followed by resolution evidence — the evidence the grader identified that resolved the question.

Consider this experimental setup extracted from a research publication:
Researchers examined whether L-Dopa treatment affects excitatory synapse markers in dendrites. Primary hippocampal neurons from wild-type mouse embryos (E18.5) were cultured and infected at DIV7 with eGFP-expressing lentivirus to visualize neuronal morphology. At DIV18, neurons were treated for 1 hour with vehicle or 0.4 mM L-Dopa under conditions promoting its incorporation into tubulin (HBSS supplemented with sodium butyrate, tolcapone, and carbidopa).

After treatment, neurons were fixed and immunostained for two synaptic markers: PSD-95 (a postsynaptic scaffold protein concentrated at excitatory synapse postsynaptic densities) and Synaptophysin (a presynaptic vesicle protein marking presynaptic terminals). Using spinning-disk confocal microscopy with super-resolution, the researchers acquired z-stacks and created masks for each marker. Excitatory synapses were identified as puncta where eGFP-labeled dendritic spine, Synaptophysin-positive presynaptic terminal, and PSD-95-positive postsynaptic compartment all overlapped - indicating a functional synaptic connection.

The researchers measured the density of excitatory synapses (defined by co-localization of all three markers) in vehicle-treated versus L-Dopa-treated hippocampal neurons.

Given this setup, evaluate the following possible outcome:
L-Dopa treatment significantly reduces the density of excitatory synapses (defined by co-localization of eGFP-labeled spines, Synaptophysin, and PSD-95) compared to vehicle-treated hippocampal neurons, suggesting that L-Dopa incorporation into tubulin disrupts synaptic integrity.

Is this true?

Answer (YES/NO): YES